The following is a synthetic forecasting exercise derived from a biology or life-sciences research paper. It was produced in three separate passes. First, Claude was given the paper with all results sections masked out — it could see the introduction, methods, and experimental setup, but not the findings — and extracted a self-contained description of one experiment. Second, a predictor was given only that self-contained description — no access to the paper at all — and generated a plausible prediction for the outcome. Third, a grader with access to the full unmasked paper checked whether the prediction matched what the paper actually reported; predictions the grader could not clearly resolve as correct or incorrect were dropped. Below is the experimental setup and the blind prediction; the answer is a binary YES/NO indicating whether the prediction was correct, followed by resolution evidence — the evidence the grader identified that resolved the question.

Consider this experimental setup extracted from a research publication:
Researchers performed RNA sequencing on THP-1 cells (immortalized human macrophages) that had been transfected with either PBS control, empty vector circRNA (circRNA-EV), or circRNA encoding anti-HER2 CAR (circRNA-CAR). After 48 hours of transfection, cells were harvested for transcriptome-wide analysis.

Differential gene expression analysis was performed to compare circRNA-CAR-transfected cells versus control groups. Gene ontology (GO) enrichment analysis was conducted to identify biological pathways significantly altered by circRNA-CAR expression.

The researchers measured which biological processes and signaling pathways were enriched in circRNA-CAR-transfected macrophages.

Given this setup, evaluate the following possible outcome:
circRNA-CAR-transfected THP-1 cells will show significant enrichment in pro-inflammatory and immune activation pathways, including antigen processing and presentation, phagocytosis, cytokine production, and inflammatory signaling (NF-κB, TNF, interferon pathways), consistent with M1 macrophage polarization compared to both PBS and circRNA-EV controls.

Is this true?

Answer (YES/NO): YES